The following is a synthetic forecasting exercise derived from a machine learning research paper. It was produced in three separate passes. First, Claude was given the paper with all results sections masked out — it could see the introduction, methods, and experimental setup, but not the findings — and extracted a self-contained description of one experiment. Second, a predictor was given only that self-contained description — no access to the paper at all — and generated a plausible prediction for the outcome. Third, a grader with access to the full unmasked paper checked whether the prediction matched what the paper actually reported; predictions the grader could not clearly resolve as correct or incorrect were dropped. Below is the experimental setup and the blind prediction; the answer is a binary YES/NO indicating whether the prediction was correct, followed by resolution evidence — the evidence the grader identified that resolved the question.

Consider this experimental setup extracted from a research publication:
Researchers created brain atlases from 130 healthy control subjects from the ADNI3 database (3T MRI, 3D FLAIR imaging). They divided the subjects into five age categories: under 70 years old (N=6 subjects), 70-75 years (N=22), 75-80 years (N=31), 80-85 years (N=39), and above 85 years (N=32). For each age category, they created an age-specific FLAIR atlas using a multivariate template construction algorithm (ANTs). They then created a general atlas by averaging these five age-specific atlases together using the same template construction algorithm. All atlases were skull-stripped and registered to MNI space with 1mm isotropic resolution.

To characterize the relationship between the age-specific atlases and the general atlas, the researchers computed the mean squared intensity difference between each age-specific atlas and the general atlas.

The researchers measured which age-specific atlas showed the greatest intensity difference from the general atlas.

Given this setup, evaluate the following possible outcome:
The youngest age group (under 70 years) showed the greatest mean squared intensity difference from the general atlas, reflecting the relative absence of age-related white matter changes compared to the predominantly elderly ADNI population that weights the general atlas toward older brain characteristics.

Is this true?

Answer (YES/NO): NO